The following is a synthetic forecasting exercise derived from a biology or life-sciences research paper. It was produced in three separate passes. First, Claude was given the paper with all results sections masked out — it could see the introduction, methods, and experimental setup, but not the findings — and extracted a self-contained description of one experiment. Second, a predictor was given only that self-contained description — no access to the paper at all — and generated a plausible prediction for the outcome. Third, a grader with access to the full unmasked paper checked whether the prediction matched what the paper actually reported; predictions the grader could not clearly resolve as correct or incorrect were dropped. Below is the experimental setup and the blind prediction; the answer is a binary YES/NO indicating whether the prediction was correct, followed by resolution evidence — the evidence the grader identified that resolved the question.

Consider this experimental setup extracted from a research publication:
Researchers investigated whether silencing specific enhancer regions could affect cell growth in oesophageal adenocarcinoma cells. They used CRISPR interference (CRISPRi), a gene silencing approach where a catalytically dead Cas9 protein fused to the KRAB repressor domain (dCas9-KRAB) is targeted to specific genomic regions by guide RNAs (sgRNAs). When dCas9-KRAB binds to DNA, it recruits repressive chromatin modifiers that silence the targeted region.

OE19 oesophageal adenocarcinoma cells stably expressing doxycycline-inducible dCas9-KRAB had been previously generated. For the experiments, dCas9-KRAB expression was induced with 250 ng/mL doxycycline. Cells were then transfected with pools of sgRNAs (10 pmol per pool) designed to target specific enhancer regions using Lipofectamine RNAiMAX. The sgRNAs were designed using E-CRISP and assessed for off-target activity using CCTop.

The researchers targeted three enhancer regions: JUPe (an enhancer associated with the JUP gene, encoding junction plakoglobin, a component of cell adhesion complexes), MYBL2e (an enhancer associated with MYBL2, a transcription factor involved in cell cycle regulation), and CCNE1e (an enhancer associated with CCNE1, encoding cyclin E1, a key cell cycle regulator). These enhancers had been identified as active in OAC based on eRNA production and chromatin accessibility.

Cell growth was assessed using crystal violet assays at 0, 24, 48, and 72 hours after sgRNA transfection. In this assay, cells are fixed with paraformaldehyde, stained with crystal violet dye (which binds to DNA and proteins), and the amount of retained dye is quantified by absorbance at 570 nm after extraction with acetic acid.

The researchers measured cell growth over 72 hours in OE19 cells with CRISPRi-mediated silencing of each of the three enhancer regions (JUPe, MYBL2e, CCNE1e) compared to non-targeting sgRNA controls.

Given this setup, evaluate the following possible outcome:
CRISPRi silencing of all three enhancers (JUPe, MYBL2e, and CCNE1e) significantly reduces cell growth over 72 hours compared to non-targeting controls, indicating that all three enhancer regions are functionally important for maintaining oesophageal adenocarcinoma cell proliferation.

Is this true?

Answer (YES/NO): YES